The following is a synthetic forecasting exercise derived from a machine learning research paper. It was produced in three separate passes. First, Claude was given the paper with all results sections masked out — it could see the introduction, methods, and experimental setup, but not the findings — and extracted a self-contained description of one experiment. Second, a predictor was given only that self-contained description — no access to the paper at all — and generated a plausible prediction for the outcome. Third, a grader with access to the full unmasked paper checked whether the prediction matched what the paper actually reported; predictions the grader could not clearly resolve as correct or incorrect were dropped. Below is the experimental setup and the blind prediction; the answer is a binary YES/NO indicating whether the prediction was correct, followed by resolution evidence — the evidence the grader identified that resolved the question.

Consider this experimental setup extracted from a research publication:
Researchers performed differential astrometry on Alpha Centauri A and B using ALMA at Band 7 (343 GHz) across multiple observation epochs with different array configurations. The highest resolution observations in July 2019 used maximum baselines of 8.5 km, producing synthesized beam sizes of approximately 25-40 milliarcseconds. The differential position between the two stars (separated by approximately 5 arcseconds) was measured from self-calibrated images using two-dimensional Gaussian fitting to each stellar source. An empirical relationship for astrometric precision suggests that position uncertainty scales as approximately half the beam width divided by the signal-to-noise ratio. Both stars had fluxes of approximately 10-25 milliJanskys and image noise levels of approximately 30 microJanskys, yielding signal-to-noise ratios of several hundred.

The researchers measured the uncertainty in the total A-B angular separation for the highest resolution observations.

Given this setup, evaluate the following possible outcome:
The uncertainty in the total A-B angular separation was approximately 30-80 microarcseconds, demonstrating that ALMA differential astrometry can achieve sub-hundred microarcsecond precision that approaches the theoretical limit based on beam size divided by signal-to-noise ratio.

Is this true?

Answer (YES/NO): NO